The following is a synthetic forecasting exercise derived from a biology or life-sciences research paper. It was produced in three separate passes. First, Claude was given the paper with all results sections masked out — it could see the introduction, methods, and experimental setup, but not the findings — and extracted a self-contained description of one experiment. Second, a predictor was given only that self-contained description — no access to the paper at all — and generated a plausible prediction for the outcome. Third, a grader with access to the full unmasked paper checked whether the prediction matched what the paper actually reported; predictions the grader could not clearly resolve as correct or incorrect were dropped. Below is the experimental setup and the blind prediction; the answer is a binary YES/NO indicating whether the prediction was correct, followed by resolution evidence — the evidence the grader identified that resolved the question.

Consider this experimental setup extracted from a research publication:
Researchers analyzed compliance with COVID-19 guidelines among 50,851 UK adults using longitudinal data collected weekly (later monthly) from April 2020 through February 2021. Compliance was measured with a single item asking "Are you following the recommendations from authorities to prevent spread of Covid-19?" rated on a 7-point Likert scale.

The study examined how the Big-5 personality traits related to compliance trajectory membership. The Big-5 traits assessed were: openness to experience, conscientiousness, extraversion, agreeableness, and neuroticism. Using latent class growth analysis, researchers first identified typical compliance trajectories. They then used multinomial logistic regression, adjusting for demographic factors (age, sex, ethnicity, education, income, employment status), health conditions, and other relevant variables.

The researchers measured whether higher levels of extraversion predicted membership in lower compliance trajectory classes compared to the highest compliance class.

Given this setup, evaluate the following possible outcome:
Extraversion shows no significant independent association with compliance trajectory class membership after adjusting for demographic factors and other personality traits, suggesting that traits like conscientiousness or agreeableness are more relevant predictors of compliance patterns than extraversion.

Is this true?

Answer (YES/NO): NO